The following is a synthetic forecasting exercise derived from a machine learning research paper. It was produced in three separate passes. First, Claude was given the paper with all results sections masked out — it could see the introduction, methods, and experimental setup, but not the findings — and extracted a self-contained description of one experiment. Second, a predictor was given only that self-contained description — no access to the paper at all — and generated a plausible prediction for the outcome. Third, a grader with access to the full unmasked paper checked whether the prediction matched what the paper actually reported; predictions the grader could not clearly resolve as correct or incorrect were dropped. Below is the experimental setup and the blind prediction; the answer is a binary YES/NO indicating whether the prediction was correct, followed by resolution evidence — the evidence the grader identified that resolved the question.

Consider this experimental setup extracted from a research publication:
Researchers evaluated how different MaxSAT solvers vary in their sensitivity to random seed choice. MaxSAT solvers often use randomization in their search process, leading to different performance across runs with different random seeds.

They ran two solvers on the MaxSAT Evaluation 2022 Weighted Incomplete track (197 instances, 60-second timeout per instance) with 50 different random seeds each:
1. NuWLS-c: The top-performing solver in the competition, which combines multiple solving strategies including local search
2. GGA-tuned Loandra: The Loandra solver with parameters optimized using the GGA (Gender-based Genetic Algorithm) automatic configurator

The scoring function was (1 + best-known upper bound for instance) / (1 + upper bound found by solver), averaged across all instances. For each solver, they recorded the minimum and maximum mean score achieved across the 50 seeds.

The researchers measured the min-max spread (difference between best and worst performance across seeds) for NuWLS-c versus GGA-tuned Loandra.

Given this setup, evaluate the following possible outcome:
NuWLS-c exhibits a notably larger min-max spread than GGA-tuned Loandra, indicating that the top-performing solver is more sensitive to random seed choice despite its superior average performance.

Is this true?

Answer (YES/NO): NO